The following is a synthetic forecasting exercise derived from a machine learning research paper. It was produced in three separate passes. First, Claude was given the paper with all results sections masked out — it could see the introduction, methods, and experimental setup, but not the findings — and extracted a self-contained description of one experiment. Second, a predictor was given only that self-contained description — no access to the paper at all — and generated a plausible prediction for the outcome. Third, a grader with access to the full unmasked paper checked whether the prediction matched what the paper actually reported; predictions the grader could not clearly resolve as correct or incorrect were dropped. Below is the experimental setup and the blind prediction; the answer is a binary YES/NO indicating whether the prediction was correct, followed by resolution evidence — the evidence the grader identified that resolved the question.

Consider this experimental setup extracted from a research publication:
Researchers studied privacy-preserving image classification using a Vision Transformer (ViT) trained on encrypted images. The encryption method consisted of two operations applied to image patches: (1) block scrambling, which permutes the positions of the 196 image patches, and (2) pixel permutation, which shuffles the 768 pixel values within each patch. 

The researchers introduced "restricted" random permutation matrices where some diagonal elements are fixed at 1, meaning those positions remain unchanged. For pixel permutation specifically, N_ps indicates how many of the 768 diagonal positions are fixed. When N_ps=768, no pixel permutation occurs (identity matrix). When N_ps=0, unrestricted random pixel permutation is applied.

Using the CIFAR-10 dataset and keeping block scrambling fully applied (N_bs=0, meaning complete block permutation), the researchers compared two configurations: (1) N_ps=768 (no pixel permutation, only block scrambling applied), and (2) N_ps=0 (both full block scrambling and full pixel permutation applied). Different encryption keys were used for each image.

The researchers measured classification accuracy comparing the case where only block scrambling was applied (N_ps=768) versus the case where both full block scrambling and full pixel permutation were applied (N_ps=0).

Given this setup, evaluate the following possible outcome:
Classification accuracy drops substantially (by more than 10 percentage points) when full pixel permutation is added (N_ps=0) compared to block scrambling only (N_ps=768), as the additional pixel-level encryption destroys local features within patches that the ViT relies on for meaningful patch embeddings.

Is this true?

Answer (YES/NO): NO